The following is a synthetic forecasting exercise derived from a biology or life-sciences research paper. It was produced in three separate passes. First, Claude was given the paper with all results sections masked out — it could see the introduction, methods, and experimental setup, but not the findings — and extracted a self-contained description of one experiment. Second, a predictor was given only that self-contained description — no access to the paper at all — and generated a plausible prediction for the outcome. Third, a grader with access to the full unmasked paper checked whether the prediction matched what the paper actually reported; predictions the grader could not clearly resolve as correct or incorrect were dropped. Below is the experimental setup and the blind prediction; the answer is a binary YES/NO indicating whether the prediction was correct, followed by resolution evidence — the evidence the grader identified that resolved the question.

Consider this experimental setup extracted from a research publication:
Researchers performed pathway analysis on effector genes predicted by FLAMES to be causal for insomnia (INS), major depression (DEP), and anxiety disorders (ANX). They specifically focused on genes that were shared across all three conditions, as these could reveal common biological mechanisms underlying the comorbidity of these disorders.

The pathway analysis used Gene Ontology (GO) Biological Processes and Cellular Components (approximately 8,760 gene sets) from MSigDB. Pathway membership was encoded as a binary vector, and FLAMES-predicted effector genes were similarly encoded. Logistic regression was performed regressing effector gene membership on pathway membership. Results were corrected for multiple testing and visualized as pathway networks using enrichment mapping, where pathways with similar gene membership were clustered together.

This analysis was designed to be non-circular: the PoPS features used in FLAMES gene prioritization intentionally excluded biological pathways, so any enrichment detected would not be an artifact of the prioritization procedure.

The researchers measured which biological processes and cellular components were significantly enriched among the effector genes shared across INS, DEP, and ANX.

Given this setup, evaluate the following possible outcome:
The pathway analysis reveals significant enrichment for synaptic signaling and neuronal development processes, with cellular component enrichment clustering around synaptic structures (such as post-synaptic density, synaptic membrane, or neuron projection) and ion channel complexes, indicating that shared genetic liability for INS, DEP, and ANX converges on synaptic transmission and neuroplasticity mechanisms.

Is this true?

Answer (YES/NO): NO